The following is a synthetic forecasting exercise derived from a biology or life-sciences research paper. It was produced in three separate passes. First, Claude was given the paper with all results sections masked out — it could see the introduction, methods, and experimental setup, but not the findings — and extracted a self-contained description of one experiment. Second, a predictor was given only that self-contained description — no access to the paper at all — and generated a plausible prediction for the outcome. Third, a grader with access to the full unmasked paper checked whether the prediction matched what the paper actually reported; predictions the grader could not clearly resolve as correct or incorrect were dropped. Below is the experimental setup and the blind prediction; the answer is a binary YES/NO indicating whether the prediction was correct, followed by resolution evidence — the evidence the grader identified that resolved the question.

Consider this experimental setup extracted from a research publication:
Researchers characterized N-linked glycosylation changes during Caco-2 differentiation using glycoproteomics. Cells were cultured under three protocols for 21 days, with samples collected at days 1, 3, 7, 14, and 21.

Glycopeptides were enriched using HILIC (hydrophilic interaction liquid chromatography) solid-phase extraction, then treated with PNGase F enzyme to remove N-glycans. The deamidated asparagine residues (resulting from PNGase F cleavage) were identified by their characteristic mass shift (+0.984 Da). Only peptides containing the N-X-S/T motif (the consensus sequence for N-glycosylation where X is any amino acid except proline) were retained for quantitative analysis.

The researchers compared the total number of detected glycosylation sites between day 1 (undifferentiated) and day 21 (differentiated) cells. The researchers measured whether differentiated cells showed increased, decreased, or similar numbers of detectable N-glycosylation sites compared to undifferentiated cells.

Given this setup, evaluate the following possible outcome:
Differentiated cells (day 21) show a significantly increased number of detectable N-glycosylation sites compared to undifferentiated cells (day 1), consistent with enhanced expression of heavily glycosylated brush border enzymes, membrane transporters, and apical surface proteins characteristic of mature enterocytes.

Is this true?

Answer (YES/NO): YES